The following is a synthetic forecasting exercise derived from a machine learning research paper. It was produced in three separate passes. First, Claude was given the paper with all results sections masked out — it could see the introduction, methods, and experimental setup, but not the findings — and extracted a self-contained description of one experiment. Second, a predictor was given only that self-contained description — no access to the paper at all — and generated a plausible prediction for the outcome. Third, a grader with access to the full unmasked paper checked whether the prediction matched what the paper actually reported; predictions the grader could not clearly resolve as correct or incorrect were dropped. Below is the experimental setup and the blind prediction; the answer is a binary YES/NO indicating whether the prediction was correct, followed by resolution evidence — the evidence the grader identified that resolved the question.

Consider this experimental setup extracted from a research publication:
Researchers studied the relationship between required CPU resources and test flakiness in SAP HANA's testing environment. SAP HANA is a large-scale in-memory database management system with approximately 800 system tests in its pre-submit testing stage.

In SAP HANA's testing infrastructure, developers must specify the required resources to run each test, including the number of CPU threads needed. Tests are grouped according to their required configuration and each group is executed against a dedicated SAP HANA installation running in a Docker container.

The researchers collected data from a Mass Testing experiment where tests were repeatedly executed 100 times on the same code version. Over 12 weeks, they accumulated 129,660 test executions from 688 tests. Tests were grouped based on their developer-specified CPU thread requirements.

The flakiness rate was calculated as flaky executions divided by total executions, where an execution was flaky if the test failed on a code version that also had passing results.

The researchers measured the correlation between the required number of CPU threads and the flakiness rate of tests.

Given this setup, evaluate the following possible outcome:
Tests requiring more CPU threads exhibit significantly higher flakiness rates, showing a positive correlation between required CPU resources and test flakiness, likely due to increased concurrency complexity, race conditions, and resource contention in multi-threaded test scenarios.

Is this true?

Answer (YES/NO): NO